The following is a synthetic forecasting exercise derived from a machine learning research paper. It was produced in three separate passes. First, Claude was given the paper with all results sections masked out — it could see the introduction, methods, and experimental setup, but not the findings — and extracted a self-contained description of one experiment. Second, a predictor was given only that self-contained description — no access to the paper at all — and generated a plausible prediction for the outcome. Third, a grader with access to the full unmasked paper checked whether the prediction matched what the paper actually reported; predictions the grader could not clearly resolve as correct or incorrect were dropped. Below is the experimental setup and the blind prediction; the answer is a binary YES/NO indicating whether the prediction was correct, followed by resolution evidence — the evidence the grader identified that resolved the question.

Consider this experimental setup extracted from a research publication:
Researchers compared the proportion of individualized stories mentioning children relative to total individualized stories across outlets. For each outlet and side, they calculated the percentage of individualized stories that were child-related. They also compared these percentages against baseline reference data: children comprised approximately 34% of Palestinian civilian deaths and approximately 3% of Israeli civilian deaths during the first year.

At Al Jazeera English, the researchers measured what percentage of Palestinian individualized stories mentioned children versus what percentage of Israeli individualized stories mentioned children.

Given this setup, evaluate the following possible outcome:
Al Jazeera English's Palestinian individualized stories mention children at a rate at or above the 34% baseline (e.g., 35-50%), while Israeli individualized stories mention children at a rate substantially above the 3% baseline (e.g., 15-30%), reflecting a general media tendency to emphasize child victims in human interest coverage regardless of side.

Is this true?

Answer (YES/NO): YES